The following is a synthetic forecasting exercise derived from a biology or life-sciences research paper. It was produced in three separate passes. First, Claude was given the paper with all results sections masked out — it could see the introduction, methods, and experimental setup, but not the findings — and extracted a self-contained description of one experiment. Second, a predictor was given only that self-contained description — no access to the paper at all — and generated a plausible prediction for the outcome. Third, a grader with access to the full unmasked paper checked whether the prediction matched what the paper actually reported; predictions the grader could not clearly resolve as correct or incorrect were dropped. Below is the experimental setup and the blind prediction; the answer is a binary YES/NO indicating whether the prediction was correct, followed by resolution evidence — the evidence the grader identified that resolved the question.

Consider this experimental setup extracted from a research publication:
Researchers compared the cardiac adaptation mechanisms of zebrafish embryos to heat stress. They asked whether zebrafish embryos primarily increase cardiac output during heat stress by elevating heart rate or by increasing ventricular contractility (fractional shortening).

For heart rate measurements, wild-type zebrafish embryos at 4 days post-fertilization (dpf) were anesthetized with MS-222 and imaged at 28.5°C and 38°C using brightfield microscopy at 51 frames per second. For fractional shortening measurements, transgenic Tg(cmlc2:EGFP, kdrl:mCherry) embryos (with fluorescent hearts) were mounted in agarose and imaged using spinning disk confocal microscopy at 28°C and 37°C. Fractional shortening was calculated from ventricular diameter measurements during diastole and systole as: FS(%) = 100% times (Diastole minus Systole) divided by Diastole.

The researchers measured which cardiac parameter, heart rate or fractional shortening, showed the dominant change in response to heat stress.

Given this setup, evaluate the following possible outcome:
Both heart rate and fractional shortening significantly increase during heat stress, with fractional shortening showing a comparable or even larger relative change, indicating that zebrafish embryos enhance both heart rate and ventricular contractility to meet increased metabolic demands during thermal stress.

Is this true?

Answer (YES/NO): NO